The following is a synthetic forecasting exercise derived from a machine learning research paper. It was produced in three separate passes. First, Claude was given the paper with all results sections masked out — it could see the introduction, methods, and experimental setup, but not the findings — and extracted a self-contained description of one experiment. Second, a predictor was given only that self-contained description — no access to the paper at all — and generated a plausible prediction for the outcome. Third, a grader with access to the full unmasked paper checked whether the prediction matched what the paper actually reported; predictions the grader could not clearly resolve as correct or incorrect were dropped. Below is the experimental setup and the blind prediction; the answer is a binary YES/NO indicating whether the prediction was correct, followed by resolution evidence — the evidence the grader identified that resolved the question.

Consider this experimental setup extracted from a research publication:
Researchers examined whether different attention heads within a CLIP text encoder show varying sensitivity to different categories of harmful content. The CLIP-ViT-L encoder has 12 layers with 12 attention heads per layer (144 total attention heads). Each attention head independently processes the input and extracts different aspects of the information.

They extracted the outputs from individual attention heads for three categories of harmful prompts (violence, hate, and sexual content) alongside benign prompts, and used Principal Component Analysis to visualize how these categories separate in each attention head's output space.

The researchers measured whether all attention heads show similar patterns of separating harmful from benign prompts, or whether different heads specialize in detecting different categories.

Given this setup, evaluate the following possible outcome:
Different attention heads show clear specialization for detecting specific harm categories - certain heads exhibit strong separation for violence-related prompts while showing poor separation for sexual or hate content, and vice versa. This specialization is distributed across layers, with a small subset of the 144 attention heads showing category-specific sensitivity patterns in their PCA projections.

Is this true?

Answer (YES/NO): YES